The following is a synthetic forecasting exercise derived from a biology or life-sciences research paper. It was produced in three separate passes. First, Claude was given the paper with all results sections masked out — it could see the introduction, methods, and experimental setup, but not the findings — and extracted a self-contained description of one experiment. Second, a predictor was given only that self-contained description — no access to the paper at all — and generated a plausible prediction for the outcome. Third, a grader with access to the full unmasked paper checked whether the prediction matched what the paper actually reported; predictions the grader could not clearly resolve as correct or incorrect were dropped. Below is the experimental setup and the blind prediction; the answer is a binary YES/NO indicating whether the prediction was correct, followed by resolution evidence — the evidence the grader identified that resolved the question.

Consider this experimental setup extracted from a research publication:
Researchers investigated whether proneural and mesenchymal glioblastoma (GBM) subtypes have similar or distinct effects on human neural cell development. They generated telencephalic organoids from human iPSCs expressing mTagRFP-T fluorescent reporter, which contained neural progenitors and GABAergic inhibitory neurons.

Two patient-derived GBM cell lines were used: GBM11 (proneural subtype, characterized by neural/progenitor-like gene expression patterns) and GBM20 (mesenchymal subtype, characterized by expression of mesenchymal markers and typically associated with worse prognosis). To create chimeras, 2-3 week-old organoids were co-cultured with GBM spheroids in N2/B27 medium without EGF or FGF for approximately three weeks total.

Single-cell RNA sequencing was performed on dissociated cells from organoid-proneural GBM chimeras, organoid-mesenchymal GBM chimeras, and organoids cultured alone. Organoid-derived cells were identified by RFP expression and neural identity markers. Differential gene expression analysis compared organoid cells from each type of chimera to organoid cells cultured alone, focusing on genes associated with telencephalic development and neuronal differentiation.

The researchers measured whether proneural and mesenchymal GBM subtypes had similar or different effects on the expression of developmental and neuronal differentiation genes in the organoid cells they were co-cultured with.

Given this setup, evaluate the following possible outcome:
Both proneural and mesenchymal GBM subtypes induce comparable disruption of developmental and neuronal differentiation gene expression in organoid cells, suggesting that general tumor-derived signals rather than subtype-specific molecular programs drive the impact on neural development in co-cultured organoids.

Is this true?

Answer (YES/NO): YES